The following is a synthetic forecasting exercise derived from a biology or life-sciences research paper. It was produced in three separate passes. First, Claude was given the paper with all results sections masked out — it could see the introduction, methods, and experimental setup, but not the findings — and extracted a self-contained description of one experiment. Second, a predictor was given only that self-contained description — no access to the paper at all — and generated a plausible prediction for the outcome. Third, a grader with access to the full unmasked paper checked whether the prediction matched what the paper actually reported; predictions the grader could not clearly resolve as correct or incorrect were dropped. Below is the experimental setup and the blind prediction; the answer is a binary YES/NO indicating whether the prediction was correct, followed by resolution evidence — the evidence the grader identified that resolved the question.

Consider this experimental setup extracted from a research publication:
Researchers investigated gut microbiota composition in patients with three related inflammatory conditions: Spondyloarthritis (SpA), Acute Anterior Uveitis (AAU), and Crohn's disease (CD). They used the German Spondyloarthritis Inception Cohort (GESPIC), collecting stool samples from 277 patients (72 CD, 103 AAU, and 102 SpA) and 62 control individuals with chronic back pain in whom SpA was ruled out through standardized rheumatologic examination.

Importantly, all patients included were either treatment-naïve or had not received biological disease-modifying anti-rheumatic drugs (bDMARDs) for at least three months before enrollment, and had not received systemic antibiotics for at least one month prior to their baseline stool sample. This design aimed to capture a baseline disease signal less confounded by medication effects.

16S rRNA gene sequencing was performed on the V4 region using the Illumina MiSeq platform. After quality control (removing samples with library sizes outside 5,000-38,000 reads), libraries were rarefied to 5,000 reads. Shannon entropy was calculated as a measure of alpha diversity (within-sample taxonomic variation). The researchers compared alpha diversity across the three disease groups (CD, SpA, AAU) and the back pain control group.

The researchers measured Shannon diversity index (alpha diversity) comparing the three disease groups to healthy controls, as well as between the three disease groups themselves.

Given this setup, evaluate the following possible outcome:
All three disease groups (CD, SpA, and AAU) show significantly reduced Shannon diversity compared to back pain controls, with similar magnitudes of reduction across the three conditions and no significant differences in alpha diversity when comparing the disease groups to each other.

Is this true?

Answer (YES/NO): NO